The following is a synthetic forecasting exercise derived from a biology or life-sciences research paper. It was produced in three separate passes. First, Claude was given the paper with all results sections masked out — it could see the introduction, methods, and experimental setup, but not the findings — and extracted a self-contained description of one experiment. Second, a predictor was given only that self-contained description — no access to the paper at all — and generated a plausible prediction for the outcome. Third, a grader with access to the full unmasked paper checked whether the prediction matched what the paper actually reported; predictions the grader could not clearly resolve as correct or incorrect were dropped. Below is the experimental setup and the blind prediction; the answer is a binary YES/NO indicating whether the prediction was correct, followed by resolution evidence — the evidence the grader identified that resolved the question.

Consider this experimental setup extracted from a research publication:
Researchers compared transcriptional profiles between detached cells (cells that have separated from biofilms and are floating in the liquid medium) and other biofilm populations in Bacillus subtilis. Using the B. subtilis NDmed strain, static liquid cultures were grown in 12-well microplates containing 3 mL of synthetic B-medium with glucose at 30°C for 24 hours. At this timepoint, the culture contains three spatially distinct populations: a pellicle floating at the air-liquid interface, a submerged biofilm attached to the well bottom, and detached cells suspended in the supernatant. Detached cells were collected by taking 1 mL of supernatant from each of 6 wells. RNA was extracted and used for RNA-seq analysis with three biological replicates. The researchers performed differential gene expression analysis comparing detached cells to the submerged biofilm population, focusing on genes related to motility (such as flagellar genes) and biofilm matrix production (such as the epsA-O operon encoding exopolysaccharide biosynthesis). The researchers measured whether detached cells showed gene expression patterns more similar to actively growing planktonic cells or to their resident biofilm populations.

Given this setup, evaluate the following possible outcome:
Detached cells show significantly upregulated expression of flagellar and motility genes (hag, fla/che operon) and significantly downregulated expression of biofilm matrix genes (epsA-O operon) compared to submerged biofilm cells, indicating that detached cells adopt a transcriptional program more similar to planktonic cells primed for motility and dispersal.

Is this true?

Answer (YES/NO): NO